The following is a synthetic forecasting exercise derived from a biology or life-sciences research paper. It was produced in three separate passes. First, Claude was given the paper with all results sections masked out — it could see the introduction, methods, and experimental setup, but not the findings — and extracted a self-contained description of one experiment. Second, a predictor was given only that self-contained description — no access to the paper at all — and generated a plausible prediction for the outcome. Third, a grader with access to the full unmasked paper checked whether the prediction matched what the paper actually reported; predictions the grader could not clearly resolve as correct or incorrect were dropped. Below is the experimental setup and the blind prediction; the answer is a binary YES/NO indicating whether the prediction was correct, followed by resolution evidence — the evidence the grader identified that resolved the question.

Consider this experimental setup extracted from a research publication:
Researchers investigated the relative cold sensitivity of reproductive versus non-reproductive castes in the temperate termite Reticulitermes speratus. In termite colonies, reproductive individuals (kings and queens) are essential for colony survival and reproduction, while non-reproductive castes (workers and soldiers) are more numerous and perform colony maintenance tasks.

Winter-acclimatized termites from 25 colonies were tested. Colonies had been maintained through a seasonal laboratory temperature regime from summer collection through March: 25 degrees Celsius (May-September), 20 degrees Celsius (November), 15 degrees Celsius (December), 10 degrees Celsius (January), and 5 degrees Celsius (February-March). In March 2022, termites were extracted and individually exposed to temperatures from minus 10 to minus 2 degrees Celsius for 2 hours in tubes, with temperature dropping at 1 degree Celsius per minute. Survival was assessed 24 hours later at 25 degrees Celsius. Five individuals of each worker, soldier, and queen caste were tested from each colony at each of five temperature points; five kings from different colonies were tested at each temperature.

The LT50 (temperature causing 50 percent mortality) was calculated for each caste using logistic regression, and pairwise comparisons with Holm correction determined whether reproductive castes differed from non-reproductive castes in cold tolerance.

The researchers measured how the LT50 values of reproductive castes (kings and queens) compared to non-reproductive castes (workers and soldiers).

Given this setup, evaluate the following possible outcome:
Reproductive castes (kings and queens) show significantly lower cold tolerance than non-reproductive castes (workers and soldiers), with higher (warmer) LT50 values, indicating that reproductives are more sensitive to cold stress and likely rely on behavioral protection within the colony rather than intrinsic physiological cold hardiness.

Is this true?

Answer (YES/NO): NO